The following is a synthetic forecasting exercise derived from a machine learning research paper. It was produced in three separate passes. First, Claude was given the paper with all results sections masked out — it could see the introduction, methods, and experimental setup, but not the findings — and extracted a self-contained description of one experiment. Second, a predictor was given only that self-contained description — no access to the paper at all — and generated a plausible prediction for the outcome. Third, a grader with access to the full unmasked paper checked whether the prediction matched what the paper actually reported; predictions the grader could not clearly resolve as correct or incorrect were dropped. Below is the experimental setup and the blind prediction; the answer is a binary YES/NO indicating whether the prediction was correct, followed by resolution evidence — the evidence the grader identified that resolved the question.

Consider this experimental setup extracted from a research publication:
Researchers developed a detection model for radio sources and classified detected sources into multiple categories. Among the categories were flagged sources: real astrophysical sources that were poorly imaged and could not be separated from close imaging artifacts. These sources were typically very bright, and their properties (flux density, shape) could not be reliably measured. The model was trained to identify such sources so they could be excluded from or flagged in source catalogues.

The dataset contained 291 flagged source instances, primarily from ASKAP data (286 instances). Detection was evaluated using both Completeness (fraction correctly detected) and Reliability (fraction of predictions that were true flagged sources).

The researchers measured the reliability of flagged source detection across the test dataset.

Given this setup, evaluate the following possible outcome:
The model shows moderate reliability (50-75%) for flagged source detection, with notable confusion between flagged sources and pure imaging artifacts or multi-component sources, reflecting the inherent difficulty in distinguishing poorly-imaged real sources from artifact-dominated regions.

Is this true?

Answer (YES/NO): NO